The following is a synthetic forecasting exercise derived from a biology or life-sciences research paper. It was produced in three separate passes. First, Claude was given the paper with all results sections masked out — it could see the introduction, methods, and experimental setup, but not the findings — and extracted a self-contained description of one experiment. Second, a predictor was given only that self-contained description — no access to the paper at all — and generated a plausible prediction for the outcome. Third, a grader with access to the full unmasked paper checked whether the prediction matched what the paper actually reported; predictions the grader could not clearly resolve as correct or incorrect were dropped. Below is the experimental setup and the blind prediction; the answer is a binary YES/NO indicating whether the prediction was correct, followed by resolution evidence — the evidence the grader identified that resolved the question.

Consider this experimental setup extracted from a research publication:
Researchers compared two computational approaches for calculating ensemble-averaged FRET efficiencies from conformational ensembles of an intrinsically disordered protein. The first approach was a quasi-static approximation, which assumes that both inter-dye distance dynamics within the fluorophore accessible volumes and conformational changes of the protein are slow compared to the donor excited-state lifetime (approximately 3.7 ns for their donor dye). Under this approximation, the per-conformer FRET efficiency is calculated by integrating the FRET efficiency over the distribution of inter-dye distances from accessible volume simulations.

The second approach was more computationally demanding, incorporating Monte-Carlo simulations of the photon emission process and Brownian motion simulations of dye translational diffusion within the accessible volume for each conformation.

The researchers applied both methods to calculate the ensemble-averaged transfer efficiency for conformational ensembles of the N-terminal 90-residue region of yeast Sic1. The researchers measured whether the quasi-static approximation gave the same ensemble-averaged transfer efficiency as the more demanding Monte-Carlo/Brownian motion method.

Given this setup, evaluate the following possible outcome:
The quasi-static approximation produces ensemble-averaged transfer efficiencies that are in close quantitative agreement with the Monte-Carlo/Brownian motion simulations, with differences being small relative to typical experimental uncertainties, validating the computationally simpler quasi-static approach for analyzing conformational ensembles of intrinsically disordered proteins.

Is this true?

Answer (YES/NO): YES